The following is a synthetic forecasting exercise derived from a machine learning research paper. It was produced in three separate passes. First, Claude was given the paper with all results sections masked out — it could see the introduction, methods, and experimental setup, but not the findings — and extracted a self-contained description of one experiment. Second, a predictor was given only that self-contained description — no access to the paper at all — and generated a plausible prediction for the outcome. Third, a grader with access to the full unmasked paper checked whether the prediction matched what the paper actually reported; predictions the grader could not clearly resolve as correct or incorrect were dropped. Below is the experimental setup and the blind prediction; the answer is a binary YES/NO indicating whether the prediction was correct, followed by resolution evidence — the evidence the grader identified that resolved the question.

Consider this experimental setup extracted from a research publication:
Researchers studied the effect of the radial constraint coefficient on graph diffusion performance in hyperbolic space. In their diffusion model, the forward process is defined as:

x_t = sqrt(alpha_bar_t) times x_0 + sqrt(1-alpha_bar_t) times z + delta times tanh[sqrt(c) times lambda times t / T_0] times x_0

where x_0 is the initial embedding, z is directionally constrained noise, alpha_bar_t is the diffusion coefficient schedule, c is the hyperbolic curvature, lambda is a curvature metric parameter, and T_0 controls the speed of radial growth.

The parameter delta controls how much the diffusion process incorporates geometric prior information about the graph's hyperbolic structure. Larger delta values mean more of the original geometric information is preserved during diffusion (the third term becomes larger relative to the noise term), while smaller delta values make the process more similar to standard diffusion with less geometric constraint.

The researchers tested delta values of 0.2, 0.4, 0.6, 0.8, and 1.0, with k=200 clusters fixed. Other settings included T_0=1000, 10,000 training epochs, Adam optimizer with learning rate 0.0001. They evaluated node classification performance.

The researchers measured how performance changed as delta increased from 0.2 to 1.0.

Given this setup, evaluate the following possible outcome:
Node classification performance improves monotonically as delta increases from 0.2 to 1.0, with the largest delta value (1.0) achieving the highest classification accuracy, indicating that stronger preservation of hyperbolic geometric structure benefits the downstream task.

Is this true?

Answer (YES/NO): NO